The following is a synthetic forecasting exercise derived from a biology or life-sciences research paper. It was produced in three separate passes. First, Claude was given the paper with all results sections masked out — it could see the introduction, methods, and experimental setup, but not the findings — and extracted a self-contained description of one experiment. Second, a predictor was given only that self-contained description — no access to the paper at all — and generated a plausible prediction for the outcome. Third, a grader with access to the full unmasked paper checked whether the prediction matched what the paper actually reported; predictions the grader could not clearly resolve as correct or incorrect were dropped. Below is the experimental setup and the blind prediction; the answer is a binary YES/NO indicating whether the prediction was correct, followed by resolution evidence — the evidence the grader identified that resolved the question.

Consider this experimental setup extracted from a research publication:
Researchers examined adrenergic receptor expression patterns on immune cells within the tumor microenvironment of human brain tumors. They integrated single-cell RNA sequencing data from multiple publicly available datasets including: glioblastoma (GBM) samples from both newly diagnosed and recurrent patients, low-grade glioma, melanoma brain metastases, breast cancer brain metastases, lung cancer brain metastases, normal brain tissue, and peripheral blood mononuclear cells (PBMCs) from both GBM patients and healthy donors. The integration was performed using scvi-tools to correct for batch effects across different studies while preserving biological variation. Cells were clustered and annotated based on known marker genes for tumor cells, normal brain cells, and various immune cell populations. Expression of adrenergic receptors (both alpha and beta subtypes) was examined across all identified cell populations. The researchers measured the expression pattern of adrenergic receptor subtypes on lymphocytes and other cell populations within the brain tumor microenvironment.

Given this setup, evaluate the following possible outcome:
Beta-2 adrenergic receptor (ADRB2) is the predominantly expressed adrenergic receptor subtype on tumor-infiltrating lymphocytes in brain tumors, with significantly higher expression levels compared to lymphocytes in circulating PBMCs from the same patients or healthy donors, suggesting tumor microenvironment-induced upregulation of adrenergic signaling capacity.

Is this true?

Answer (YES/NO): NO